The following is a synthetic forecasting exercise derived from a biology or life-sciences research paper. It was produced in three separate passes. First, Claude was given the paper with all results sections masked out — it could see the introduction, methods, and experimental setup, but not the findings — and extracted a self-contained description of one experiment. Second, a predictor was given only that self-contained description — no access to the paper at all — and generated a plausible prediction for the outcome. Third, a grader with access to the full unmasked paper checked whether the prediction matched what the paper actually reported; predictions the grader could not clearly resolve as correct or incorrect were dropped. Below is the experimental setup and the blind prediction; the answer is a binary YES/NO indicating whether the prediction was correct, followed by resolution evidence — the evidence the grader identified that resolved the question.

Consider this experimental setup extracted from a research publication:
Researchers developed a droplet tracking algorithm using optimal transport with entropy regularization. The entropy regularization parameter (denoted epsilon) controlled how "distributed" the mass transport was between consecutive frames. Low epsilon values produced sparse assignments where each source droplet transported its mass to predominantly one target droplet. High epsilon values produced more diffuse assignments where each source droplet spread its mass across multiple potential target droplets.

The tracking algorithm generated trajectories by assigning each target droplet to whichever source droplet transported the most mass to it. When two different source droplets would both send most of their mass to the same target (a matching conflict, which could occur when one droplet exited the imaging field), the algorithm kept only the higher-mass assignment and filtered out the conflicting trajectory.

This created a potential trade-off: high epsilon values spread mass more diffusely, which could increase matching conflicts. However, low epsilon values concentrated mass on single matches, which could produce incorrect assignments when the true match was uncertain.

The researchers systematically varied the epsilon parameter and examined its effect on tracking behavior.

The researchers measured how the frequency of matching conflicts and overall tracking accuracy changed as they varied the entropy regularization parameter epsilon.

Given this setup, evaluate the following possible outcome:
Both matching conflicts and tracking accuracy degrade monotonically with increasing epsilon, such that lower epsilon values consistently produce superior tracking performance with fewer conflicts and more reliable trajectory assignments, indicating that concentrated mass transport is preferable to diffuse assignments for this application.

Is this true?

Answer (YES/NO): NO